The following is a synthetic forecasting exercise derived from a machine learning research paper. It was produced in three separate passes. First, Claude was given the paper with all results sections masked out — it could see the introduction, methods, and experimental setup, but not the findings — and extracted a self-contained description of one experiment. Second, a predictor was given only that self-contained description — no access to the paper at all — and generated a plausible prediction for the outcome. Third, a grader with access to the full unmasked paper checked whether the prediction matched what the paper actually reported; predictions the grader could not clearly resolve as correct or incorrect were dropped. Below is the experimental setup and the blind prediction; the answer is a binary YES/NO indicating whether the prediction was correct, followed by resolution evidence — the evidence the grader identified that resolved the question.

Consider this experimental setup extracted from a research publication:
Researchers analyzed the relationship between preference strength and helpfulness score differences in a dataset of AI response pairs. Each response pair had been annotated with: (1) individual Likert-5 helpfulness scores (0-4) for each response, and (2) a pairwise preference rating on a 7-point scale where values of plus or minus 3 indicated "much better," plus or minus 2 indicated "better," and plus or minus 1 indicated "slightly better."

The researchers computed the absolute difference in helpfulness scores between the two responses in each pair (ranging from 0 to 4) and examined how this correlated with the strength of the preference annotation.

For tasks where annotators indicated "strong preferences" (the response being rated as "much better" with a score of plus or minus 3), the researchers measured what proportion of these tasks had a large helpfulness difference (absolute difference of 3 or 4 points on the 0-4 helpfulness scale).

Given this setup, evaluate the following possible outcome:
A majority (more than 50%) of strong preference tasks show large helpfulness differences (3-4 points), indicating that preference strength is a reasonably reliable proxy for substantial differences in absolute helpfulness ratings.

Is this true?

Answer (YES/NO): YES